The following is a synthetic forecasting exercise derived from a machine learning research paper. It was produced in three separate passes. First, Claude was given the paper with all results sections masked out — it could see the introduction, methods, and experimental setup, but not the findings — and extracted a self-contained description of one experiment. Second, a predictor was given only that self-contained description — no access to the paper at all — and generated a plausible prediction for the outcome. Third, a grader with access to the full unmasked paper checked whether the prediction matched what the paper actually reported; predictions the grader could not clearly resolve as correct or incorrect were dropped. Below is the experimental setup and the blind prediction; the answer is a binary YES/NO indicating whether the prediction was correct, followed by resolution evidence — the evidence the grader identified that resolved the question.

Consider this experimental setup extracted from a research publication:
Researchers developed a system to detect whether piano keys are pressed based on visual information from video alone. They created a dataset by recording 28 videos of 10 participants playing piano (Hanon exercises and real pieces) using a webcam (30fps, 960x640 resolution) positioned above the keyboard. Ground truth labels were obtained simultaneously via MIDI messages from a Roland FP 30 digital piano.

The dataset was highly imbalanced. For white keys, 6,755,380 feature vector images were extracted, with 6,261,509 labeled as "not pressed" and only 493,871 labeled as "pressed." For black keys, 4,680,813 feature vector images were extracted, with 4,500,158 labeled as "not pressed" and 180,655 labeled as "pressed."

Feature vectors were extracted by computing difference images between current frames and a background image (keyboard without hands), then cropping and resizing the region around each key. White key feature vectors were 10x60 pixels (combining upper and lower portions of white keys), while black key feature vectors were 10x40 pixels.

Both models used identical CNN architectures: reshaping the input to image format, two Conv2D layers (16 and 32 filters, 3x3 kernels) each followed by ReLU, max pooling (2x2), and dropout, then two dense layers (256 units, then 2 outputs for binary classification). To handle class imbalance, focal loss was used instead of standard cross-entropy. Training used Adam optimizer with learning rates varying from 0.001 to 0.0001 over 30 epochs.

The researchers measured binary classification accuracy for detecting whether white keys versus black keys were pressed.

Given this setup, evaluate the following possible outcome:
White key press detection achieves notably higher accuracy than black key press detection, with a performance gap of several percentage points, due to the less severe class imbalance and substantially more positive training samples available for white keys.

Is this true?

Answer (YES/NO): NO